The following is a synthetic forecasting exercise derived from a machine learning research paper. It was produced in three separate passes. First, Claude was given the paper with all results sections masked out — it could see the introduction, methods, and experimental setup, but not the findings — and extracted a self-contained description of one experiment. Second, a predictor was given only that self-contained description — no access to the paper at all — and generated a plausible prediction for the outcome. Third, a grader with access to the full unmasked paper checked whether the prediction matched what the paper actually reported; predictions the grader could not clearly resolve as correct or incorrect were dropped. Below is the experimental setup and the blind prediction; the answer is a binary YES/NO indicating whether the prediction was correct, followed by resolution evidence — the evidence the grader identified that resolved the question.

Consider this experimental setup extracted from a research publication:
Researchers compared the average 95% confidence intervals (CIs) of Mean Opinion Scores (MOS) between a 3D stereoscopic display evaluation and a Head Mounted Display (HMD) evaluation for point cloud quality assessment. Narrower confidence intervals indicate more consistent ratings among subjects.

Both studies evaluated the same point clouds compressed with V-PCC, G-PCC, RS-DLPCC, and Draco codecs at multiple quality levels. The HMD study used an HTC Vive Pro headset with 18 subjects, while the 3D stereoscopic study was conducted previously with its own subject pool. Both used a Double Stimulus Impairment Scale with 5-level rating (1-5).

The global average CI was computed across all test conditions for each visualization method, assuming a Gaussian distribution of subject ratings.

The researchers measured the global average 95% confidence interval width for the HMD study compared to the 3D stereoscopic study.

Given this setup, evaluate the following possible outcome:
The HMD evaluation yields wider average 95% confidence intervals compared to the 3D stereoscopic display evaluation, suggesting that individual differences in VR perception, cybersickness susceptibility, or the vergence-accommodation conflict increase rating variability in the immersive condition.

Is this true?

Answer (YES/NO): NO